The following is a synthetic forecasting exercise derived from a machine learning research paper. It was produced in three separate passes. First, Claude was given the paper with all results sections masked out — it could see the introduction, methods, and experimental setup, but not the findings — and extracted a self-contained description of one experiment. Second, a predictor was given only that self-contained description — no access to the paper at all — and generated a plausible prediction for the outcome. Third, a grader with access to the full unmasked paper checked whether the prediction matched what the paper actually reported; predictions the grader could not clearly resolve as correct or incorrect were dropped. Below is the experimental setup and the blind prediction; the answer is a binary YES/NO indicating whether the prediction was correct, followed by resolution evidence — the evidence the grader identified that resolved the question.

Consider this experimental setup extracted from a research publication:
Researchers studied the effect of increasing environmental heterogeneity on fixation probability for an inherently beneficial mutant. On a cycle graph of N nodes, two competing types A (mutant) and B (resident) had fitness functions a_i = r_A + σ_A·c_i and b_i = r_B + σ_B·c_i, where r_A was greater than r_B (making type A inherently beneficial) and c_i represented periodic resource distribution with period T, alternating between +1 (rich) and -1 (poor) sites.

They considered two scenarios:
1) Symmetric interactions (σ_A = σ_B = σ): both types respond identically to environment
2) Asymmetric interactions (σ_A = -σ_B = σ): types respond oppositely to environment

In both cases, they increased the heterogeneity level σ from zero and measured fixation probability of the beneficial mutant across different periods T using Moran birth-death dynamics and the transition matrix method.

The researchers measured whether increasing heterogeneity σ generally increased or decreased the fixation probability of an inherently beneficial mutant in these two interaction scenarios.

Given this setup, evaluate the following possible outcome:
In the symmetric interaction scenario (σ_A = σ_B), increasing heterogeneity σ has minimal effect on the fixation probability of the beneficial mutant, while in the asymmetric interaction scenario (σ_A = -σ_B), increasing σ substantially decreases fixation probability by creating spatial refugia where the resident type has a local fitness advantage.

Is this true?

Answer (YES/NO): NO